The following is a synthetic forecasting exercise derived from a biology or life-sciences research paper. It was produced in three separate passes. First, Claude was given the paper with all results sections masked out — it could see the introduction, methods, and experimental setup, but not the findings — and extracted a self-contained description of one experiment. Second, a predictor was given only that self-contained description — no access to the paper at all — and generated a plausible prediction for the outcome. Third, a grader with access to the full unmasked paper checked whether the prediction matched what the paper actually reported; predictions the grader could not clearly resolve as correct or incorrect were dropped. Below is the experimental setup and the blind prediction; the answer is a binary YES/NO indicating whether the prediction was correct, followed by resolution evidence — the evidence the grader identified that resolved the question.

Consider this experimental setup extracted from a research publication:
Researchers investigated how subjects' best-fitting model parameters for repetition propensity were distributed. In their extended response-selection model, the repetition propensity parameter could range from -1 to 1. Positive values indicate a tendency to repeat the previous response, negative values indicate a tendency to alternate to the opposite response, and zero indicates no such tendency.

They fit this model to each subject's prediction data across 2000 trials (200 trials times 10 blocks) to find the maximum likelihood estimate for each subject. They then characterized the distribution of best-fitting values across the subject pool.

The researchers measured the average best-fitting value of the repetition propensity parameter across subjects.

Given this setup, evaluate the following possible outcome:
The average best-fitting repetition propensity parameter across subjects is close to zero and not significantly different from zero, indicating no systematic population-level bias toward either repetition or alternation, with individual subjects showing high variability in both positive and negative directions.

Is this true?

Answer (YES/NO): NO